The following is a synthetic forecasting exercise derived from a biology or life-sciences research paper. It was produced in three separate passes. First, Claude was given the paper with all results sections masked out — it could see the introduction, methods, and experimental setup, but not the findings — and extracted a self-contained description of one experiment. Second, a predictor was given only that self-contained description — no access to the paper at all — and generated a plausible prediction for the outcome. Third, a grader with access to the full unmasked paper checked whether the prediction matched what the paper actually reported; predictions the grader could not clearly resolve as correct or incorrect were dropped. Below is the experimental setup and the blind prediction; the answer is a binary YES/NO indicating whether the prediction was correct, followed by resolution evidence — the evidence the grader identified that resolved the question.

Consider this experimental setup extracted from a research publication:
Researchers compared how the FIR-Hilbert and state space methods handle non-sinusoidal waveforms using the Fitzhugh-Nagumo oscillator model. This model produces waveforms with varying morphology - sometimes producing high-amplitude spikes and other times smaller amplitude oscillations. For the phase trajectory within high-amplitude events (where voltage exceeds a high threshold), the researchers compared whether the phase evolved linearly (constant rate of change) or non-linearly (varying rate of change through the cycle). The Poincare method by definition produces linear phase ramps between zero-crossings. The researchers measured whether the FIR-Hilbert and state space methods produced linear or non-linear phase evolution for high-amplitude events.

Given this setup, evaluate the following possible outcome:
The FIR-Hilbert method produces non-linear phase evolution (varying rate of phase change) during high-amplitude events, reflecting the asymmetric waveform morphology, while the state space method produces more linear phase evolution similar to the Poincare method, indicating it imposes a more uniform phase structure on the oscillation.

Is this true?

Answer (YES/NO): NO